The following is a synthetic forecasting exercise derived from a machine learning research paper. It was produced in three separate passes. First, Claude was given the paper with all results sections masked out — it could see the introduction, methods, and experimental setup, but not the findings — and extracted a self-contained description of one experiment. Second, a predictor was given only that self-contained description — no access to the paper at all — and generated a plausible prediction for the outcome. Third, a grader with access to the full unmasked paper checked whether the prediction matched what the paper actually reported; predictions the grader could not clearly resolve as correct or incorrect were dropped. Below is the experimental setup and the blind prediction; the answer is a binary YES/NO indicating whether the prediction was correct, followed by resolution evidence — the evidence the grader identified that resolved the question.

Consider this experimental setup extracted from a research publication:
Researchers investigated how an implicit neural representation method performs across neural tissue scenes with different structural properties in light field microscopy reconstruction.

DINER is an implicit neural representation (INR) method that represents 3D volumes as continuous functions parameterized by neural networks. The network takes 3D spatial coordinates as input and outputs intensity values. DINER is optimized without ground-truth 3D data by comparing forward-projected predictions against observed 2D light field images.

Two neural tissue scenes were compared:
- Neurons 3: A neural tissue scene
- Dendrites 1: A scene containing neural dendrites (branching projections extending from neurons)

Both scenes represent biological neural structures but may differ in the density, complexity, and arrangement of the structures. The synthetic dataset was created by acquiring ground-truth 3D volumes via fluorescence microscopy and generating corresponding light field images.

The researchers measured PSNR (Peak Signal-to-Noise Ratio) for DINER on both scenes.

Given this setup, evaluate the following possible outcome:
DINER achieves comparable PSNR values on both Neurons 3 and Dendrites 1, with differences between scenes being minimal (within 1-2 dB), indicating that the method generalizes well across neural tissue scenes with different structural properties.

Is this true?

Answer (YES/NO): NO